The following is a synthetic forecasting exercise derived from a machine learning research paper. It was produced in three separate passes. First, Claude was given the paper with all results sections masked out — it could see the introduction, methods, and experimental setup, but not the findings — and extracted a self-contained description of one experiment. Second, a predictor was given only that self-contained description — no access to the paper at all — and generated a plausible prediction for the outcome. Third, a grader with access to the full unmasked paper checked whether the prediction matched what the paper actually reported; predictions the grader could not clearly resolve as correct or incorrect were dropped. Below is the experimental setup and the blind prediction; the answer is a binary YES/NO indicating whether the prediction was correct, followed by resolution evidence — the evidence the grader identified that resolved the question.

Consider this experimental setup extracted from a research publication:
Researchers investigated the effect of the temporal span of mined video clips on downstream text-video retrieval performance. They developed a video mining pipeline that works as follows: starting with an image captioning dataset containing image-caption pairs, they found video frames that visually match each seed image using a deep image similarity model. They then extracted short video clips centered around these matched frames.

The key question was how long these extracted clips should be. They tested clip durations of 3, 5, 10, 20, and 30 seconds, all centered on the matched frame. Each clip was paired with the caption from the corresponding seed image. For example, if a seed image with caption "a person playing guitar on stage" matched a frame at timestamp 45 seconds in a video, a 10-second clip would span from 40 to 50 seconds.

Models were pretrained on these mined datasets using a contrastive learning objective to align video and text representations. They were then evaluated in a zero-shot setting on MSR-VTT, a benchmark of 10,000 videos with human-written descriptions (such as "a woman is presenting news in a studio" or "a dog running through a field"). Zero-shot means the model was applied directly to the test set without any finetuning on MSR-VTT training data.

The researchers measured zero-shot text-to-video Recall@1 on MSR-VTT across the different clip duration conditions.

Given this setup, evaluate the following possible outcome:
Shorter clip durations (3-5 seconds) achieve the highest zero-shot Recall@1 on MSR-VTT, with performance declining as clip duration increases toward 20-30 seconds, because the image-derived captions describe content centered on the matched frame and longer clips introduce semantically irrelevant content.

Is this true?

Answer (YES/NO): NO